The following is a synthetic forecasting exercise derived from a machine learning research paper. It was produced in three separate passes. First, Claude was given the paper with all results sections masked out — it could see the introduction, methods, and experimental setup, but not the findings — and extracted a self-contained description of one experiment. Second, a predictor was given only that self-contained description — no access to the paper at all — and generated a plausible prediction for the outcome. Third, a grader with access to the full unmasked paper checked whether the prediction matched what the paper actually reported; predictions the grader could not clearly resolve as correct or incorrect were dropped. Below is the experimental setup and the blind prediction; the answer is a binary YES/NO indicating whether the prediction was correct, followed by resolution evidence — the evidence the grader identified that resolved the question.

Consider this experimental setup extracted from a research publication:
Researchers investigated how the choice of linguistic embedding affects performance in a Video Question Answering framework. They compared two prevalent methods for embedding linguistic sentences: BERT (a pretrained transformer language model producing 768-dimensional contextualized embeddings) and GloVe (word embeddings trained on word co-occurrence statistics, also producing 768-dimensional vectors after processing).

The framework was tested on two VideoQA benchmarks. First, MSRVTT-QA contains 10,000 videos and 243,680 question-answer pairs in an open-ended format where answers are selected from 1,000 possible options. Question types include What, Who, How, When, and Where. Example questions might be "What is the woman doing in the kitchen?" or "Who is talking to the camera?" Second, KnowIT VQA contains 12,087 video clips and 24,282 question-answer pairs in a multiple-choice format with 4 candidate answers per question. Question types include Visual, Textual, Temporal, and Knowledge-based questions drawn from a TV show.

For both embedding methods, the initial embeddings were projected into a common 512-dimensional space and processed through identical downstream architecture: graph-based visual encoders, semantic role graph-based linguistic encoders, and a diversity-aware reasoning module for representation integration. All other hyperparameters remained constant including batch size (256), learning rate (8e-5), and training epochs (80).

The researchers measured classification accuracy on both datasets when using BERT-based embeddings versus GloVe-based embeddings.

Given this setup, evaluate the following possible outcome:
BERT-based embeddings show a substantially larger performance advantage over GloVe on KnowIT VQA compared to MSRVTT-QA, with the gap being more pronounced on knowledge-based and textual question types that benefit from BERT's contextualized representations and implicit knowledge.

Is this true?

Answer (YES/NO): NO